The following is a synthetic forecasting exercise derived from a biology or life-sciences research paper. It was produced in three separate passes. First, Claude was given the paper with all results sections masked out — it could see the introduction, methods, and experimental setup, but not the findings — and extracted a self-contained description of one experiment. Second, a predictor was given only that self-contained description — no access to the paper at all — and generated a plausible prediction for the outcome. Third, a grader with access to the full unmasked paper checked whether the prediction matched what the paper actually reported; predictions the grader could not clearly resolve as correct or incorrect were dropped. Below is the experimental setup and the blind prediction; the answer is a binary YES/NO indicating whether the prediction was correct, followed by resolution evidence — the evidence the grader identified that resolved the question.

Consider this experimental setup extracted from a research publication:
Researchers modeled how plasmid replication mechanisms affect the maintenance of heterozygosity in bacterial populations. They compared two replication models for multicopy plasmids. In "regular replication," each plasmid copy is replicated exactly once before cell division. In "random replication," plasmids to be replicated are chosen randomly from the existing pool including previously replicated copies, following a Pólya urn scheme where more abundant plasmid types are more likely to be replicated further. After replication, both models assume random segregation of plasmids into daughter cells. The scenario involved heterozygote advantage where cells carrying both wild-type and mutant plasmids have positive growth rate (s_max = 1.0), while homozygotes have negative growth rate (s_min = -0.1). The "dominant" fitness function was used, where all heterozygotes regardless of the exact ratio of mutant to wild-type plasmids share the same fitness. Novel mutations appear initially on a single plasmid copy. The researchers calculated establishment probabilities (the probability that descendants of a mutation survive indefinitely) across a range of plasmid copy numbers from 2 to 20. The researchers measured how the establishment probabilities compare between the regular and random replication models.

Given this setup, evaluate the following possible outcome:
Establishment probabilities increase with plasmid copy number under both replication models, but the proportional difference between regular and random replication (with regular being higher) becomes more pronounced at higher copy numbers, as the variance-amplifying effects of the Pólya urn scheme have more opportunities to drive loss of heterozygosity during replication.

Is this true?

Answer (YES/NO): NO